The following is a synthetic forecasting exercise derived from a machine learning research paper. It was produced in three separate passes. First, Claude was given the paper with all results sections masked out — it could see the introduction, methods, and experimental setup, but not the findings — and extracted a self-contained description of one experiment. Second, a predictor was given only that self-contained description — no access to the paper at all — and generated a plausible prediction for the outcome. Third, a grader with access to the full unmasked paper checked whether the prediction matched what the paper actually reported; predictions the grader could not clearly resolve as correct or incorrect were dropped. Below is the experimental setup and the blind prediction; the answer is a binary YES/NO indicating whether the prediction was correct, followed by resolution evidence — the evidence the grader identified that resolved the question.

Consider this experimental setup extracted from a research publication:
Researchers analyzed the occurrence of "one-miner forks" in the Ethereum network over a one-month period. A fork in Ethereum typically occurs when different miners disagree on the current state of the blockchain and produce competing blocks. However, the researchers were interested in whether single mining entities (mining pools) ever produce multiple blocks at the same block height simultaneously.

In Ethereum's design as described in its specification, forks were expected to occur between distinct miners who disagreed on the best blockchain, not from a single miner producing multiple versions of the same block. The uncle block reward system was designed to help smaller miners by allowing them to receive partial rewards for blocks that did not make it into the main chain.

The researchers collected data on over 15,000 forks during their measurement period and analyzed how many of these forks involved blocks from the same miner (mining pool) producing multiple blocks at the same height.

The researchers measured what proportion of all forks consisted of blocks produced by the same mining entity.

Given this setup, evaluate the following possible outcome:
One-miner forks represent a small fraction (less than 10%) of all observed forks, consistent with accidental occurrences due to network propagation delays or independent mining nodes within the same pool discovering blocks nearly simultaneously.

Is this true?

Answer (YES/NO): NO